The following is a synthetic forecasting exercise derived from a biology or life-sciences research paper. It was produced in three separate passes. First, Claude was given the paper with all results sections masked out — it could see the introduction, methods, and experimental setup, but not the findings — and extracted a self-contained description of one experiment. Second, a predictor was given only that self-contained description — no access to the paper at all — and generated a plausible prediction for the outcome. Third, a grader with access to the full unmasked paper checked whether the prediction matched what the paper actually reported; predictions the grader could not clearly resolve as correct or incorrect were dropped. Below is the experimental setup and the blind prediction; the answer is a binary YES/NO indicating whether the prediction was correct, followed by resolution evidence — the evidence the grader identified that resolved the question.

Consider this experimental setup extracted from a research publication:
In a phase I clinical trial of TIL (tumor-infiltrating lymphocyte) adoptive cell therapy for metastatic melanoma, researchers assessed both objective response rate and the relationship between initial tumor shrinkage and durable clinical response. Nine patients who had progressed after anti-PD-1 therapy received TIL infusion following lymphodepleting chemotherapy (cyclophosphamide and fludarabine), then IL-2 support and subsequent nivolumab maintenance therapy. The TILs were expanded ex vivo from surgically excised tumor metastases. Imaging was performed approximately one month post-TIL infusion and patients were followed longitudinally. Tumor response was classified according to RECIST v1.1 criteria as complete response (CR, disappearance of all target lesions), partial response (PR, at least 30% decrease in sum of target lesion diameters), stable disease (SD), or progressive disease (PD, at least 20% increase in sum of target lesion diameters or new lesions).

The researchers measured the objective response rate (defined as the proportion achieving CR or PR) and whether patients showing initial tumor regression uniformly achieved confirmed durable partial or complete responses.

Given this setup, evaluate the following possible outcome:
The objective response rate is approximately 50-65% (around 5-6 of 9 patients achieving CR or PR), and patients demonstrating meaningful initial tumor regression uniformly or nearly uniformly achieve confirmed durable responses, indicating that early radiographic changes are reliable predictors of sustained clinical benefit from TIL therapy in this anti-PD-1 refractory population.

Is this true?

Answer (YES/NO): NO